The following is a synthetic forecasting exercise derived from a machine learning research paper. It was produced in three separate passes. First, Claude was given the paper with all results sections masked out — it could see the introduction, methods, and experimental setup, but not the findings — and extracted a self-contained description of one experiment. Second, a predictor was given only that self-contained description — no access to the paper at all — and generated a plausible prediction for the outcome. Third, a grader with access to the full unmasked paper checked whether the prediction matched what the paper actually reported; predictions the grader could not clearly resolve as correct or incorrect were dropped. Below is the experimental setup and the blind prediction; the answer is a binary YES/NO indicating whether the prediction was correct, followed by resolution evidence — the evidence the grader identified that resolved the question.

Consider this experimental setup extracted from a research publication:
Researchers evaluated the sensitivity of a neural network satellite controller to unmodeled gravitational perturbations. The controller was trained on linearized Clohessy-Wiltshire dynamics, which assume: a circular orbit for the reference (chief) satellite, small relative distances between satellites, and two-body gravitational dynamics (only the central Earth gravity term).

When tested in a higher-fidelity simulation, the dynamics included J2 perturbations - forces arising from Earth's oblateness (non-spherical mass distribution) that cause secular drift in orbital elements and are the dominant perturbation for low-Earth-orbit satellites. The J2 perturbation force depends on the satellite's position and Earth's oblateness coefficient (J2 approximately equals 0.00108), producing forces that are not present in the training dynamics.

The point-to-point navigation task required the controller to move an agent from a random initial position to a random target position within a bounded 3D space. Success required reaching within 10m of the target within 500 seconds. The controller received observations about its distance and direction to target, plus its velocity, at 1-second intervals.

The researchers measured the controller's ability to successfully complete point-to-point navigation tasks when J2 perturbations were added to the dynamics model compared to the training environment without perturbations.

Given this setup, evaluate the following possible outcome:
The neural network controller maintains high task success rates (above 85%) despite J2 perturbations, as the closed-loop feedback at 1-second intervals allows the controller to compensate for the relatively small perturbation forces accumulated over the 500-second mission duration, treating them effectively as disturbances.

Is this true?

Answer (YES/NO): YES